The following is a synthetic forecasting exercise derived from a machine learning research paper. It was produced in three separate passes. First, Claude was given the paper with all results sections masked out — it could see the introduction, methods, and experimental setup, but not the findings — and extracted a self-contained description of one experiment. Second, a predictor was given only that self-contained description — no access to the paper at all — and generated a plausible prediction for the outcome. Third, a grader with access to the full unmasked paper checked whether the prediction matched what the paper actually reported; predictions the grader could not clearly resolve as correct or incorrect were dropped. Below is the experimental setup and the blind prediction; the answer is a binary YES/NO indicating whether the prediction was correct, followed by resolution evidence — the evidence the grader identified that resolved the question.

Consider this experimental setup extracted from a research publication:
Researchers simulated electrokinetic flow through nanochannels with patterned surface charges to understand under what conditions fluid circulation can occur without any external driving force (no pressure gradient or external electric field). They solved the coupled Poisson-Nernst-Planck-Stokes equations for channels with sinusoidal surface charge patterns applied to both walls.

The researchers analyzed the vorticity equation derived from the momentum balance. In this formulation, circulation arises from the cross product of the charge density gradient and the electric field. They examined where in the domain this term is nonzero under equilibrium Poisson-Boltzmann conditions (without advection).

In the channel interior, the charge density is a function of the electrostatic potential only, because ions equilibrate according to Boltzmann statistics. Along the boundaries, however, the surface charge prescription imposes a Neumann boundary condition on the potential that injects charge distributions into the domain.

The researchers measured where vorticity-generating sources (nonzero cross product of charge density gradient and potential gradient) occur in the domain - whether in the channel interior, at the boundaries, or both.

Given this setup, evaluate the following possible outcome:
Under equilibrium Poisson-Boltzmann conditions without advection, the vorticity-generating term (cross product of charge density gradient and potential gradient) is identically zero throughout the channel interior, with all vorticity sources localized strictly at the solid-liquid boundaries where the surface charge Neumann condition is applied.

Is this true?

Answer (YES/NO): YES